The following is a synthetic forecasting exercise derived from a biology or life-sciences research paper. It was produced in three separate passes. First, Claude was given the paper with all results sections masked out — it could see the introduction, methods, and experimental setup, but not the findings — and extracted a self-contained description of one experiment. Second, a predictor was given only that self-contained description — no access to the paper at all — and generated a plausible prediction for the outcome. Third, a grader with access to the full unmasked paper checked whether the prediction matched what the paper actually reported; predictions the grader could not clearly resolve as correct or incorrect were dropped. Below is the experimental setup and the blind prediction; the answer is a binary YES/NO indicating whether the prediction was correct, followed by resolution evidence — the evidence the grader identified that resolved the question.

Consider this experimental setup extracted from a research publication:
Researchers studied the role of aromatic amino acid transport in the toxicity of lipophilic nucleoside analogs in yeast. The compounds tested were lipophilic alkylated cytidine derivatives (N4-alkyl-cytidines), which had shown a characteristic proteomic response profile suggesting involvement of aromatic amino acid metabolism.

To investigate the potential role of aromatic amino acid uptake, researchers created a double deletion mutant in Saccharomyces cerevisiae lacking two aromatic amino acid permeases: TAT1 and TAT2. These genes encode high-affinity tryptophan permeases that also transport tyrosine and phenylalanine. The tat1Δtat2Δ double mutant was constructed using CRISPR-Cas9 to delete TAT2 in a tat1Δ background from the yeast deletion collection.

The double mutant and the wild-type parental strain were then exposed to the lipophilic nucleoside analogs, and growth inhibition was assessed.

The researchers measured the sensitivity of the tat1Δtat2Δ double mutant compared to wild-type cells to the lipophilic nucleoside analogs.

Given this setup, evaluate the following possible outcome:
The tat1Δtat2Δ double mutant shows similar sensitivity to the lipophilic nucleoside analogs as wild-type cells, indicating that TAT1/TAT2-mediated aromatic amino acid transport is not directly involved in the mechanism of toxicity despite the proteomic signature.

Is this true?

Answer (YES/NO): NO